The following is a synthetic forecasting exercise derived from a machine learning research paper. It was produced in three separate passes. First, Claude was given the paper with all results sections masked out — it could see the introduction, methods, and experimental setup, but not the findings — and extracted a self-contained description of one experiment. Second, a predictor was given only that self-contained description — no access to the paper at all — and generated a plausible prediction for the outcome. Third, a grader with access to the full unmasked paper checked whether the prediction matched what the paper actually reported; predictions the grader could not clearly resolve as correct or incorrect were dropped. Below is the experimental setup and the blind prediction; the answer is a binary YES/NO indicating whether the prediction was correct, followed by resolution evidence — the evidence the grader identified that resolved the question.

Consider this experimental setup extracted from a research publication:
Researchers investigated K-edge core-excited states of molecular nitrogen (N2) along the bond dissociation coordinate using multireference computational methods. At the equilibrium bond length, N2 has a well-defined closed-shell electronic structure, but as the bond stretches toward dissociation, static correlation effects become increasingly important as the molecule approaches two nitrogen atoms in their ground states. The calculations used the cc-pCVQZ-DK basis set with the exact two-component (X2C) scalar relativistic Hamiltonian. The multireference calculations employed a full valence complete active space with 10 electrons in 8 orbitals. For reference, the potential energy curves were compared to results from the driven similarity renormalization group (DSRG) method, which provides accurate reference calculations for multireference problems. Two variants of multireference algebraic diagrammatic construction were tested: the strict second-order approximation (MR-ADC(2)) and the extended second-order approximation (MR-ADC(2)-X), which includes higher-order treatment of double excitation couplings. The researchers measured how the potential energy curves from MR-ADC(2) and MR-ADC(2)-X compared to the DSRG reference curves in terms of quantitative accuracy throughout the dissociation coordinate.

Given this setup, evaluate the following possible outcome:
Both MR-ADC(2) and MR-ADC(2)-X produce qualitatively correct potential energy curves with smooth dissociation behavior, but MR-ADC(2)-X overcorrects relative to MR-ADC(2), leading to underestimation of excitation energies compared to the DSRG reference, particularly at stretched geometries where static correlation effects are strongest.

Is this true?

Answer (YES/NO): NO